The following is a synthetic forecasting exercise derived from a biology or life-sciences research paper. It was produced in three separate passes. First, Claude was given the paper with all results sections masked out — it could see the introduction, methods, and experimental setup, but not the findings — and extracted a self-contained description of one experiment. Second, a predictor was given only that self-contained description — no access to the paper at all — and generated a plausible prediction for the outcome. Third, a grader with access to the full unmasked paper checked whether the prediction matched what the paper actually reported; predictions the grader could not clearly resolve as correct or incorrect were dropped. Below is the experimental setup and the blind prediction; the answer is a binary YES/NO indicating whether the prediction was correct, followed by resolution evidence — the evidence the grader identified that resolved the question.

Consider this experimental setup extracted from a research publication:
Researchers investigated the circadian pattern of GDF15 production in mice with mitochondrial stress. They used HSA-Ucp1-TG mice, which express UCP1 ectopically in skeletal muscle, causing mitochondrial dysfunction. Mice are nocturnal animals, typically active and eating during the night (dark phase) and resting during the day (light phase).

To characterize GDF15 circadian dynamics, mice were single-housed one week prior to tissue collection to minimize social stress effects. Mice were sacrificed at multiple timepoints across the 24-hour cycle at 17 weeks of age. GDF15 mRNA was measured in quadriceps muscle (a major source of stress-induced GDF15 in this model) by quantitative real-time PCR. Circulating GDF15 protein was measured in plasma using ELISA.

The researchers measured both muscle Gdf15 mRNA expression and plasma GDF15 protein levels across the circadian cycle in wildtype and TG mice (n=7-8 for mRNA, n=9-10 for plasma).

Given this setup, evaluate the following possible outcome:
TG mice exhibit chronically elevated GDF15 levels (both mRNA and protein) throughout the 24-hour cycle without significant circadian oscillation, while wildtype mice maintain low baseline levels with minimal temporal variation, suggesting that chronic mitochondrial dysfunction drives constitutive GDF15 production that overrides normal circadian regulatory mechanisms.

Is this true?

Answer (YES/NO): NO